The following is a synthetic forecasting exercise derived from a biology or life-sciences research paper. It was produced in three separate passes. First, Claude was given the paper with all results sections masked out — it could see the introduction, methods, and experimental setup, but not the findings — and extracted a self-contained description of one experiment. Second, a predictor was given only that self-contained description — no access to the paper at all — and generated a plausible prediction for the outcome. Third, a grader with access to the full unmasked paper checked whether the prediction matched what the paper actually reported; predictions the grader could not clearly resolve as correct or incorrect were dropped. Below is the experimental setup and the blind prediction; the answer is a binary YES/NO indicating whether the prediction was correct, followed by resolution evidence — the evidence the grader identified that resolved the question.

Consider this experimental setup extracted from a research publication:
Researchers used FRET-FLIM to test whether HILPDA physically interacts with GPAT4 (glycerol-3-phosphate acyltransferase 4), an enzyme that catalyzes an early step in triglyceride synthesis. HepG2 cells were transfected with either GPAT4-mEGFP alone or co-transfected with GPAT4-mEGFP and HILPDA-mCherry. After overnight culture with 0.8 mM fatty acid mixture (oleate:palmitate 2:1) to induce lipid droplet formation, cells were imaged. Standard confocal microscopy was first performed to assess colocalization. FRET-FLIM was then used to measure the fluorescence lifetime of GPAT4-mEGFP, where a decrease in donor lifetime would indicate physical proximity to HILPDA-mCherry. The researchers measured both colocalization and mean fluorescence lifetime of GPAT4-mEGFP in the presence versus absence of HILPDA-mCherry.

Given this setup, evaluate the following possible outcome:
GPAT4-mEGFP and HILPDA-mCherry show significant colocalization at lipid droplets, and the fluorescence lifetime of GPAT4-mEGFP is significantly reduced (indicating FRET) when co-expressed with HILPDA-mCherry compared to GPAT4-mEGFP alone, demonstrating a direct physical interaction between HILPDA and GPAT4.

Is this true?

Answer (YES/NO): NO